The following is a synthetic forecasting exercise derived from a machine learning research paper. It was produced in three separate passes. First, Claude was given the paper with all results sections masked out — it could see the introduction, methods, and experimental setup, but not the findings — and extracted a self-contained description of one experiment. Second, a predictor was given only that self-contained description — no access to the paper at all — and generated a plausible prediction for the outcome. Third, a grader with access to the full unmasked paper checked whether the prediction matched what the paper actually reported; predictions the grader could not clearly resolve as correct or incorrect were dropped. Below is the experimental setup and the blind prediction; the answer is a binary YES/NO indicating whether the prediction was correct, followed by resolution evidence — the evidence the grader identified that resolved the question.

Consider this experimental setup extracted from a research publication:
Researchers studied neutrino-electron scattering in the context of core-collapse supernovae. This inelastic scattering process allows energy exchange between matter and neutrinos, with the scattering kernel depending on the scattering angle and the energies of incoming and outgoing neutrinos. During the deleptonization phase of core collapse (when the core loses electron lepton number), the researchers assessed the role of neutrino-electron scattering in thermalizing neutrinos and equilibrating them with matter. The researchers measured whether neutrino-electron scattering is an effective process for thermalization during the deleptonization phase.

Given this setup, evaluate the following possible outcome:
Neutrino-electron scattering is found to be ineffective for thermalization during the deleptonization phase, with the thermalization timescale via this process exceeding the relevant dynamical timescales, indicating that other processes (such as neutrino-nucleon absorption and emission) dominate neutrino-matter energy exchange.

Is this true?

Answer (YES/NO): NO